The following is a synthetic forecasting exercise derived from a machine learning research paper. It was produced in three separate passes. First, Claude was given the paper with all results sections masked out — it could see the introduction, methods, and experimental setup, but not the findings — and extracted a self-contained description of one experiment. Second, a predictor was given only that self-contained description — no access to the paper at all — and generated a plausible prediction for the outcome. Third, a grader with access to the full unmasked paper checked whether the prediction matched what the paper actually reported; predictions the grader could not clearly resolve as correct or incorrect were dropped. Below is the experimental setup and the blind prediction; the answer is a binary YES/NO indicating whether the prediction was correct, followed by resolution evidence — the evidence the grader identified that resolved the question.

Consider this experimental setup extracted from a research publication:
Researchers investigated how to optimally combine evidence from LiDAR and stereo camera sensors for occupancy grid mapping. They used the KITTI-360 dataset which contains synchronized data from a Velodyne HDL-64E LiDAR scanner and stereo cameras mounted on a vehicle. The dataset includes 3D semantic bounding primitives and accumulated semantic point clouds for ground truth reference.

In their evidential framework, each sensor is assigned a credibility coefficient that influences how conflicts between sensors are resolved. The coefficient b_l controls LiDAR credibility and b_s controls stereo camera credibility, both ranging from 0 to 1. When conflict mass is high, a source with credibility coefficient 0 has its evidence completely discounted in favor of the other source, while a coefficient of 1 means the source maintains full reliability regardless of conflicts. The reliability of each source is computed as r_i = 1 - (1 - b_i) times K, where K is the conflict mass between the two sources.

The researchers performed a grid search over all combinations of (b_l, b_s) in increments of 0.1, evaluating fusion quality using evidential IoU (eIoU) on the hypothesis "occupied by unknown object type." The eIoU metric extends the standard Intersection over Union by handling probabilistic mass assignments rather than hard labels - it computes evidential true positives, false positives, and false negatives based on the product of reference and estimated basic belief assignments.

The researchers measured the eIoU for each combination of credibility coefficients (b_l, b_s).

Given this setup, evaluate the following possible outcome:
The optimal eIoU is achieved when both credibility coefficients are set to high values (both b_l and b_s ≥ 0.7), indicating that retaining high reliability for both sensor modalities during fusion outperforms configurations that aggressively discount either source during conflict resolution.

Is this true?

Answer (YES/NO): NO